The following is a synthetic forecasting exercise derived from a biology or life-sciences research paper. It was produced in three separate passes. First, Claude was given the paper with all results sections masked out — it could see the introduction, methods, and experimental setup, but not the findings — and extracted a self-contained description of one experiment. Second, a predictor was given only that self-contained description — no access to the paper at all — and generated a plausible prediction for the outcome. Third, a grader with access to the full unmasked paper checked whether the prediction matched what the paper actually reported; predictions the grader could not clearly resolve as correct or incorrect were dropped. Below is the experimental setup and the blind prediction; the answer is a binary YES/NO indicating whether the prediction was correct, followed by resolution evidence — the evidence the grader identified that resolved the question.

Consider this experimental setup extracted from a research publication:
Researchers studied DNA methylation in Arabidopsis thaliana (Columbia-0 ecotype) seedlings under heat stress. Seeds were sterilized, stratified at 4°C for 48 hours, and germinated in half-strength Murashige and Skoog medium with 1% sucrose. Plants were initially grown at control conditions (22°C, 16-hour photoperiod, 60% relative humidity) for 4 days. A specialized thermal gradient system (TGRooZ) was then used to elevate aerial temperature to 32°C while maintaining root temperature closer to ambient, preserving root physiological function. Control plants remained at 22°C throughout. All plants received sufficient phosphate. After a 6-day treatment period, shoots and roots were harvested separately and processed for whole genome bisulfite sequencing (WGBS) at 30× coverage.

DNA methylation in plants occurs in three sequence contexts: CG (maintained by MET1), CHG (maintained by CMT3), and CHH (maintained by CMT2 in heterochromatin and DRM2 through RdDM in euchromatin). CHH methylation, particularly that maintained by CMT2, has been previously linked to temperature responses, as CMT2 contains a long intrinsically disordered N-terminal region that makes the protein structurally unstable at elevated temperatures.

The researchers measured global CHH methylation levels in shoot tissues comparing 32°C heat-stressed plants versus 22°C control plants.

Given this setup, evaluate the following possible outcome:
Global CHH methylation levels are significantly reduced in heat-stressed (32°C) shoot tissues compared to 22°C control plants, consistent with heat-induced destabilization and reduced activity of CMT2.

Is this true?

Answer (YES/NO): YES